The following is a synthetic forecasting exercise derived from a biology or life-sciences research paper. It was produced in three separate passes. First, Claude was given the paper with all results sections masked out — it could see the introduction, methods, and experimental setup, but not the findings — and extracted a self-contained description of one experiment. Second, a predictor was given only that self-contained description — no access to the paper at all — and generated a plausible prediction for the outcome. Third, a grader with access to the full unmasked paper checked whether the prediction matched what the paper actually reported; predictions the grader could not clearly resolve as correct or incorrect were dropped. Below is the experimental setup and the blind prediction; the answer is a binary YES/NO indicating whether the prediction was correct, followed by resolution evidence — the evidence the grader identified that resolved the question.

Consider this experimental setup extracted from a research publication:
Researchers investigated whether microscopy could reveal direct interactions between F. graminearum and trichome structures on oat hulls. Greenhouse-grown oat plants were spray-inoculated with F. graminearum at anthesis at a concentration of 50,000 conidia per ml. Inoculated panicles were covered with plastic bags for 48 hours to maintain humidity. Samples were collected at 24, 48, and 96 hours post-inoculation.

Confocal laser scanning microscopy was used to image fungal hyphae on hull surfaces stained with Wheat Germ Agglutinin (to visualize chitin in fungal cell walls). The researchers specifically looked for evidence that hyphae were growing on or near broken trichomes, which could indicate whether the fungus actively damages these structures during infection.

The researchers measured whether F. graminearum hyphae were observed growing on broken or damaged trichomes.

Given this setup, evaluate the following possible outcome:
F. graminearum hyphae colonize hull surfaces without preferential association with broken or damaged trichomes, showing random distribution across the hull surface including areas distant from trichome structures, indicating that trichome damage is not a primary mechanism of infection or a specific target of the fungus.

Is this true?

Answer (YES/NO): NO